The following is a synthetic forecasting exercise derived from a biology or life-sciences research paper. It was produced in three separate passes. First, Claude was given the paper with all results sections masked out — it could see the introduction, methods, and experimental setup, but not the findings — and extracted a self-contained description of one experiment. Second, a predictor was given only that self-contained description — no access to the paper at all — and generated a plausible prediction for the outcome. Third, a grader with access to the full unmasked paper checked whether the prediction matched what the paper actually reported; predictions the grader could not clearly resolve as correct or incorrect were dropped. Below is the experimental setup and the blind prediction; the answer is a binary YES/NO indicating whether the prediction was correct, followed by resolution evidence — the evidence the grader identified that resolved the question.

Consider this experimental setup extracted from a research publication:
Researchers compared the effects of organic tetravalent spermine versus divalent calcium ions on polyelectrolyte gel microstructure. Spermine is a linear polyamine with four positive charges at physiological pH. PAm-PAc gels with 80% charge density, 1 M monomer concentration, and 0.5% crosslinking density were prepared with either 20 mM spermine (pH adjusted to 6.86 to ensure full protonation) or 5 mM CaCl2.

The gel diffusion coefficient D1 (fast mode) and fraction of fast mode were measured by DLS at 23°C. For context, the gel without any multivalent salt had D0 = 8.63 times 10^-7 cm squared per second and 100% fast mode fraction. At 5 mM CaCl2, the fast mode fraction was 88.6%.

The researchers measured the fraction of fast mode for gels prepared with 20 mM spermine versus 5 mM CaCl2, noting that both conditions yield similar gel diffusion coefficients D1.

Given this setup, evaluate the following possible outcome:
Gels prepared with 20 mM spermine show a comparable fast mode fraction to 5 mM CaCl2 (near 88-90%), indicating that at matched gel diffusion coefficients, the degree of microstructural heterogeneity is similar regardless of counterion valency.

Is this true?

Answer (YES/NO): NO